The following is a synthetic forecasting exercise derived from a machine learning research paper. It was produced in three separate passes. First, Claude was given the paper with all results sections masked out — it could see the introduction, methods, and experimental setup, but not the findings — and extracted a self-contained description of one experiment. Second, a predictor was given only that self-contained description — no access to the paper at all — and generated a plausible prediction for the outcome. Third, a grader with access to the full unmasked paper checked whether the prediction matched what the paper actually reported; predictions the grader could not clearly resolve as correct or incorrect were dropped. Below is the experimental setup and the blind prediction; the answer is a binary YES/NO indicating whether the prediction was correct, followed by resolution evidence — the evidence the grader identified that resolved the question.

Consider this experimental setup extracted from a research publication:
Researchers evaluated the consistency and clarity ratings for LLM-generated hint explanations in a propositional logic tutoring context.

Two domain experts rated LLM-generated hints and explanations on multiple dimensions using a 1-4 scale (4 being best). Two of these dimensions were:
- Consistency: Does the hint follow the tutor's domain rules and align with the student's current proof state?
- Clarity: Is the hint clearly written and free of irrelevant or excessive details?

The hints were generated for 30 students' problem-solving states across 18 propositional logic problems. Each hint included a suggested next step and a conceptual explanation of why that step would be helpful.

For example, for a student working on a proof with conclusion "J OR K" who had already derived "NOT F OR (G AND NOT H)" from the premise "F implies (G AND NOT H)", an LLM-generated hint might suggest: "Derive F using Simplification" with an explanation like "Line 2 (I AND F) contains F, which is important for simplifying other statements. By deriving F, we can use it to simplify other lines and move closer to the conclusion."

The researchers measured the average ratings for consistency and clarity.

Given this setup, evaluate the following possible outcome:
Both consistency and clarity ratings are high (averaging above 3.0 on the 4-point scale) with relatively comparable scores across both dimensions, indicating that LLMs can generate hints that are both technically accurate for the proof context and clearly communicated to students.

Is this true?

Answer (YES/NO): NO